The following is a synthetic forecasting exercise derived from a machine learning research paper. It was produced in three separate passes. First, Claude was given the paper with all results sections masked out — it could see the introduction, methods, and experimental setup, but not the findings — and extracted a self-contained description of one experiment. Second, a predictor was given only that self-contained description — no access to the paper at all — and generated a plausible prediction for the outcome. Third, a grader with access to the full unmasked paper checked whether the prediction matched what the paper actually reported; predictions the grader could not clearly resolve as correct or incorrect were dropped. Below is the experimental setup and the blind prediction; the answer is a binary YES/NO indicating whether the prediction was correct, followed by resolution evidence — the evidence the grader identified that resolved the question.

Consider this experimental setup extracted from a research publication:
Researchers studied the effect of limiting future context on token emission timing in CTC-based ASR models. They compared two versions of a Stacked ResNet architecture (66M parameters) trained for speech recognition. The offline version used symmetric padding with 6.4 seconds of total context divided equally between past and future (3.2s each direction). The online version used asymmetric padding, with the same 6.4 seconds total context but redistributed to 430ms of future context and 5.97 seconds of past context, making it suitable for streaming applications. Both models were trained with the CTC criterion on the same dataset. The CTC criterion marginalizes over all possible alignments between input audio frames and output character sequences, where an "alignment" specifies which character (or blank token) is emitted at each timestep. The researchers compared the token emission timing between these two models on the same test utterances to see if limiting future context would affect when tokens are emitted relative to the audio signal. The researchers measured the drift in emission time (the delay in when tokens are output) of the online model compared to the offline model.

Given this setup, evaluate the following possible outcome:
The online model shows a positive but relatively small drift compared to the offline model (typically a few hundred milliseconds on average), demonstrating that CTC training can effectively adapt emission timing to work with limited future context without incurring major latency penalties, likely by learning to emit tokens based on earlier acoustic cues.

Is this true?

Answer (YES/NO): YES